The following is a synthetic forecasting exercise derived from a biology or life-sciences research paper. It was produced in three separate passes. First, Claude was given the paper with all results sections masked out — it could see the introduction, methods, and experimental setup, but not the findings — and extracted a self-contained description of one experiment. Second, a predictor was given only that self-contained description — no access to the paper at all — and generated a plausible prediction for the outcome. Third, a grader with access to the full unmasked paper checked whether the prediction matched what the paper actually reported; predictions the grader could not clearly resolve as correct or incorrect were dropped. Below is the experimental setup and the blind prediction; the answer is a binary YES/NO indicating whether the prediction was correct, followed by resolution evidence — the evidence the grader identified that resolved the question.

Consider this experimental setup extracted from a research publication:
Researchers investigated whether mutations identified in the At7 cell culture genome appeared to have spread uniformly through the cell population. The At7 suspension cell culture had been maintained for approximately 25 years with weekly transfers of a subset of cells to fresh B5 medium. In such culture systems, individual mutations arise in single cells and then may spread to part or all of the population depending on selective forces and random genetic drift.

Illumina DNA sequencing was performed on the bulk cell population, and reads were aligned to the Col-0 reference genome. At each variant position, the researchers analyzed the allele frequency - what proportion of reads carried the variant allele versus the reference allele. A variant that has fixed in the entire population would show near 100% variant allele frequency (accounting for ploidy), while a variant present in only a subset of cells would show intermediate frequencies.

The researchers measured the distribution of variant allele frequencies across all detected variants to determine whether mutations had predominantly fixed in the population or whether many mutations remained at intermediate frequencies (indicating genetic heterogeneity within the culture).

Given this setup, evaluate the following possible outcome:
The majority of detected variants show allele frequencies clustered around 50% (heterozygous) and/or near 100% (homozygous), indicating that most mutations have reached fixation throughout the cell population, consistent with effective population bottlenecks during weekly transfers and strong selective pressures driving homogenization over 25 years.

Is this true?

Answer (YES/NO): NO